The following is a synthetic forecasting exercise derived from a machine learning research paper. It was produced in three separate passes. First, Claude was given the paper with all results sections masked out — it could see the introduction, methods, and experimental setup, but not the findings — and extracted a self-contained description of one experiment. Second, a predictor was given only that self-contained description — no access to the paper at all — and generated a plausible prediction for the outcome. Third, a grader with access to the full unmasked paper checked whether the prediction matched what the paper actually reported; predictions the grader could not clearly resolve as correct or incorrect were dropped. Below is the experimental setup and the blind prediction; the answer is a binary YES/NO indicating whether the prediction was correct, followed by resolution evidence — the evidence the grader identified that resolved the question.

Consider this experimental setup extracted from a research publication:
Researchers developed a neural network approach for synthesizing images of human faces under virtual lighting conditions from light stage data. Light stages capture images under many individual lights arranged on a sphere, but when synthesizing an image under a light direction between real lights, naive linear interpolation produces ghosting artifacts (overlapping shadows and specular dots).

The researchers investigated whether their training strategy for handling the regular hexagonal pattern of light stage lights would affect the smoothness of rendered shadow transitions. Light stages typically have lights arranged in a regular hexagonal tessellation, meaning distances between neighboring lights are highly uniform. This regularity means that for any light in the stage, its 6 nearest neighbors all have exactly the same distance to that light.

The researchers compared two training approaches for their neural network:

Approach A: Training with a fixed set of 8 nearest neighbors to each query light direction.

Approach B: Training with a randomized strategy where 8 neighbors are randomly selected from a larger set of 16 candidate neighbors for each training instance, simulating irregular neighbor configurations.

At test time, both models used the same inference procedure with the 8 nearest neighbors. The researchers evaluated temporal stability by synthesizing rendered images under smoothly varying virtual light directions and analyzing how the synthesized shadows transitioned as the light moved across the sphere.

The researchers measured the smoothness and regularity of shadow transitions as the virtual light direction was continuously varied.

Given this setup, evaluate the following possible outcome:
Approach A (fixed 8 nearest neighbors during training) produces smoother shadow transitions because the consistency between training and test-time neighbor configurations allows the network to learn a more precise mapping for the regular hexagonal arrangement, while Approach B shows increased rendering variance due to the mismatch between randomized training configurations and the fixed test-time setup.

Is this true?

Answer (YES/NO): NO